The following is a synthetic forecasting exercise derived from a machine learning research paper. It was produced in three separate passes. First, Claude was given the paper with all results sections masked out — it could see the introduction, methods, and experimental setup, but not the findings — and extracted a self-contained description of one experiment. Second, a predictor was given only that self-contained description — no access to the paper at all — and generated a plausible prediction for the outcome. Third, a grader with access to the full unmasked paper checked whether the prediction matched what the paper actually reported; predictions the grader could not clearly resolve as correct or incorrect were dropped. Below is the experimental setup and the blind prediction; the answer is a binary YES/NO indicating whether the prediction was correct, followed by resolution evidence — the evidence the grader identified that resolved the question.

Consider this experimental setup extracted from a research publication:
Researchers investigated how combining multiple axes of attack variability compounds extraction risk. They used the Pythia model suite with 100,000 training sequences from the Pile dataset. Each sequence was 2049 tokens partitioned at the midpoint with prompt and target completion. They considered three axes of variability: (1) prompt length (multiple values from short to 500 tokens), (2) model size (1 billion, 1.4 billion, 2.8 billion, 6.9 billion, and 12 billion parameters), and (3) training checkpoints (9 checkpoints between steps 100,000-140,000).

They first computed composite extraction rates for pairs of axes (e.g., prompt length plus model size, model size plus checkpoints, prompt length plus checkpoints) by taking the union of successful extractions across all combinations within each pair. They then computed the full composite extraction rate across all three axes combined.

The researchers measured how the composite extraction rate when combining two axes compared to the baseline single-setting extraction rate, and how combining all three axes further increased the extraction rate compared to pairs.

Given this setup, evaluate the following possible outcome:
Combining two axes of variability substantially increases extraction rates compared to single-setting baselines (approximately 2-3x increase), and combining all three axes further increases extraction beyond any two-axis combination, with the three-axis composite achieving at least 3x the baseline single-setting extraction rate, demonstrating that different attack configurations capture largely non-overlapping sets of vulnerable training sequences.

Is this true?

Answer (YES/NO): NO